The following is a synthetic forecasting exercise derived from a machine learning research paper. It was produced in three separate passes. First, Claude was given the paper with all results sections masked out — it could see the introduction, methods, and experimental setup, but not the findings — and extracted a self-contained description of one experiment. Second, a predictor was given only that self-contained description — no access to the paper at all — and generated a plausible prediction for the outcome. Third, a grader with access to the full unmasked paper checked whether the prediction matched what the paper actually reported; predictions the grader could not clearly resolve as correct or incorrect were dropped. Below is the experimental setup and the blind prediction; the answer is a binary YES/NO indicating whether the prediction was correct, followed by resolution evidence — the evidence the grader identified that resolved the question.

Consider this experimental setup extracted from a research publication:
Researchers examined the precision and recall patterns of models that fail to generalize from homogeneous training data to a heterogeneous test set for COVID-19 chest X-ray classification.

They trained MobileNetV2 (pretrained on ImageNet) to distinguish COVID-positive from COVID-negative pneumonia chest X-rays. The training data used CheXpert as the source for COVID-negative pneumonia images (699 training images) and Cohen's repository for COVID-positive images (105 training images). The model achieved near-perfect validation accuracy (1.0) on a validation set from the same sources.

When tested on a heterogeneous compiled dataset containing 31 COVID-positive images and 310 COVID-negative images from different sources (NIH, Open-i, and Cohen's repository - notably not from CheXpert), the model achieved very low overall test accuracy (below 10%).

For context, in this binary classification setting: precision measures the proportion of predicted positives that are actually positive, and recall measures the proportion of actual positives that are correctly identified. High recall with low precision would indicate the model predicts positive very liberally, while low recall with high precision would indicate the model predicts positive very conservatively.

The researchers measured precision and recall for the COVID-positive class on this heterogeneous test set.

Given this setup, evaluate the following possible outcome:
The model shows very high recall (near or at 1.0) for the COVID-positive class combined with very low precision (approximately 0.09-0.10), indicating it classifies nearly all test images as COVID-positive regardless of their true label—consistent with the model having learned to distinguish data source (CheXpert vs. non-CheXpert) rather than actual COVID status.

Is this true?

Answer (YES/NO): YES